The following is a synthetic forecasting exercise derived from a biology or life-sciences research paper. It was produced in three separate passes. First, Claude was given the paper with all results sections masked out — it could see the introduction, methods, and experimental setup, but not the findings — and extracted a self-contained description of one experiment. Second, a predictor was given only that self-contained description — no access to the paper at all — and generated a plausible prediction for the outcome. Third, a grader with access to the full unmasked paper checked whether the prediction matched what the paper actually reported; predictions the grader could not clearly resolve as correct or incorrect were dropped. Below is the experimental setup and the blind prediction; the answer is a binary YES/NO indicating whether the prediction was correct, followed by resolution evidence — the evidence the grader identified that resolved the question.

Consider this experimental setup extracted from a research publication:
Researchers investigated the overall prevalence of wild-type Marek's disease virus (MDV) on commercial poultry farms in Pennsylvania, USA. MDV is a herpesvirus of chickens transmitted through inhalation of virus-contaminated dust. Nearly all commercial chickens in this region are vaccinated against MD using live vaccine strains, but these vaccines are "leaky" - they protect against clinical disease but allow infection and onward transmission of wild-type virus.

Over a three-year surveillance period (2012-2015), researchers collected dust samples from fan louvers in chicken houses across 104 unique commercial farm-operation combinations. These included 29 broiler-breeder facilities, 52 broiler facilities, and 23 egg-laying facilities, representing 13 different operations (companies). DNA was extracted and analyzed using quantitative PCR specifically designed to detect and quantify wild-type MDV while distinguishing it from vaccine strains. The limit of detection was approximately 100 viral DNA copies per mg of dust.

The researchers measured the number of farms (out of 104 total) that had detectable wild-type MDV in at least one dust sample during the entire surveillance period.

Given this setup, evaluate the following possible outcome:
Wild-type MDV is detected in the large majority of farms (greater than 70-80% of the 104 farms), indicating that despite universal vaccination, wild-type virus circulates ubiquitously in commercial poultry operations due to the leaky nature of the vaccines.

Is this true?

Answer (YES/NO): NO